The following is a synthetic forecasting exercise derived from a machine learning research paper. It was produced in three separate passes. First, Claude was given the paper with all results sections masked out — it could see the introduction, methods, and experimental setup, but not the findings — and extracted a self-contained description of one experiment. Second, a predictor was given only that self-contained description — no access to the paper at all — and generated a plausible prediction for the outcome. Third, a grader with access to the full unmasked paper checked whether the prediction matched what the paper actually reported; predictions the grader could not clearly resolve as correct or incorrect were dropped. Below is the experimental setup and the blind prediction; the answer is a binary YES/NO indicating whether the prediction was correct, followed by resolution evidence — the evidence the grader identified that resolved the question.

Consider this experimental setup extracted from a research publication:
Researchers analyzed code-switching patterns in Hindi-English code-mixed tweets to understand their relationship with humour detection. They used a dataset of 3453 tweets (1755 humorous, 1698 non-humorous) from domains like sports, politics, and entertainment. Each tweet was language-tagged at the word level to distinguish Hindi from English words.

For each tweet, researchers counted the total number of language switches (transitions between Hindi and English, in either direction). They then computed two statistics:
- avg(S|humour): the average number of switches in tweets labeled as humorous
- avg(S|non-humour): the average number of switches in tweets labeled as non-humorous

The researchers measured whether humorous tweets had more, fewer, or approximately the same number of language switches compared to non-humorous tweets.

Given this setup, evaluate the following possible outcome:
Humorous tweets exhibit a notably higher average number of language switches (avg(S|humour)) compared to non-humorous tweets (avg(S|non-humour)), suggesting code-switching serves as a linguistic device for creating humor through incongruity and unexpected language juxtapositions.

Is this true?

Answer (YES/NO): YES